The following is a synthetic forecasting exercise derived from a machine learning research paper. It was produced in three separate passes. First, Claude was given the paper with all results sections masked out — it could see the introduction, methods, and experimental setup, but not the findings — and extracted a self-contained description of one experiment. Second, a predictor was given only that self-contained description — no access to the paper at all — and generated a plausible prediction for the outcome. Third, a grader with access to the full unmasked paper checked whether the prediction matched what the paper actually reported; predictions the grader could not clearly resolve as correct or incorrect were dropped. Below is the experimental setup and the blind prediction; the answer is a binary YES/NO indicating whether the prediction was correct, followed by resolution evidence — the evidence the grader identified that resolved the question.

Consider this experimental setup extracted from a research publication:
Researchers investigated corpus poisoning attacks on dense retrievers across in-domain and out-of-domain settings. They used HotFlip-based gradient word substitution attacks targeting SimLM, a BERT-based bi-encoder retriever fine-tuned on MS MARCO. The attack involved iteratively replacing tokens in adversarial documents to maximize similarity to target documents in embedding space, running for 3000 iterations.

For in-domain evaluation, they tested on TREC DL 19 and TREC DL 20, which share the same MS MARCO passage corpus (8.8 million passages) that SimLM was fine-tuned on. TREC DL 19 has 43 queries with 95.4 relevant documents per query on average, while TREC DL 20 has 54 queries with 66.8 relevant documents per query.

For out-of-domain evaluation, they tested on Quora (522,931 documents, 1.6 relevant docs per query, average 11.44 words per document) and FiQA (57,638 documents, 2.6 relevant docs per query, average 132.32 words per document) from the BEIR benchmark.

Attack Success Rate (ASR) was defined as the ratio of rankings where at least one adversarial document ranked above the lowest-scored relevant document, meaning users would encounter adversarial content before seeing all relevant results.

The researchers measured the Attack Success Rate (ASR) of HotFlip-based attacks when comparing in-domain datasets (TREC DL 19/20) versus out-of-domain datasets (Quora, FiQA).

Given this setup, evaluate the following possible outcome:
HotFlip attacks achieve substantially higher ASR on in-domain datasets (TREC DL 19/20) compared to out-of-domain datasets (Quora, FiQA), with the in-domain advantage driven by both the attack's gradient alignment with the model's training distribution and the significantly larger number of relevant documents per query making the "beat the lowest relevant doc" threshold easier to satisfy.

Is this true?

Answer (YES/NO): NO